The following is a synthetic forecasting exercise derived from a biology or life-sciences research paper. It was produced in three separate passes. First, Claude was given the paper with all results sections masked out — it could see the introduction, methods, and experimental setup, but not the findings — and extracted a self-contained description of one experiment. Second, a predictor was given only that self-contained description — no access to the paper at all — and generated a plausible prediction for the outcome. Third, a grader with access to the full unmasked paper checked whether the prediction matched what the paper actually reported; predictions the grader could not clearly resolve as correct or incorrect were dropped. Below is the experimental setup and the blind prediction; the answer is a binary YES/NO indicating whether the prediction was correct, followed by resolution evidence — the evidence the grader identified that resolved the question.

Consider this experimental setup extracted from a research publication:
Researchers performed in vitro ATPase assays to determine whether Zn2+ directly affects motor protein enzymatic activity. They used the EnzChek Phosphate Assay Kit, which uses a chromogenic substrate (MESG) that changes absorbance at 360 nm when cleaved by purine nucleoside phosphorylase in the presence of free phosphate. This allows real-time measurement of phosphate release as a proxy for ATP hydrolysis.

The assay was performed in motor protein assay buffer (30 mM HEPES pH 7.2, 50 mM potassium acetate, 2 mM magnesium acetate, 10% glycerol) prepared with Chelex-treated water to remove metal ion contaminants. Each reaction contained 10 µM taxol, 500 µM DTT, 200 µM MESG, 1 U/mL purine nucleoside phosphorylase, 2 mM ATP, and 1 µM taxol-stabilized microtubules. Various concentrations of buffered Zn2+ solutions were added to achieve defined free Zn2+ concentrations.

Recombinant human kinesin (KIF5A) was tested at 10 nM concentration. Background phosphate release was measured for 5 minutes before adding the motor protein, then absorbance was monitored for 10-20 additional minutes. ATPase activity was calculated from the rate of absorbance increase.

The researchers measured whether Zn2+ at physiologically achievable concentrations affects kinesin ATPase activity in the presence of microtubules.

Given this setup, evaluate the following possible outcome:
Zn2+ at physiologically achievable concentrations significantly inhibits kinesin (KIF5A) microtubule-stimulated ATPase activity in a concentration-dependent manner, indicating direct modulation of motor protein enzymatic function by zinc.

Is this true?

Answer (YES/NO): NO